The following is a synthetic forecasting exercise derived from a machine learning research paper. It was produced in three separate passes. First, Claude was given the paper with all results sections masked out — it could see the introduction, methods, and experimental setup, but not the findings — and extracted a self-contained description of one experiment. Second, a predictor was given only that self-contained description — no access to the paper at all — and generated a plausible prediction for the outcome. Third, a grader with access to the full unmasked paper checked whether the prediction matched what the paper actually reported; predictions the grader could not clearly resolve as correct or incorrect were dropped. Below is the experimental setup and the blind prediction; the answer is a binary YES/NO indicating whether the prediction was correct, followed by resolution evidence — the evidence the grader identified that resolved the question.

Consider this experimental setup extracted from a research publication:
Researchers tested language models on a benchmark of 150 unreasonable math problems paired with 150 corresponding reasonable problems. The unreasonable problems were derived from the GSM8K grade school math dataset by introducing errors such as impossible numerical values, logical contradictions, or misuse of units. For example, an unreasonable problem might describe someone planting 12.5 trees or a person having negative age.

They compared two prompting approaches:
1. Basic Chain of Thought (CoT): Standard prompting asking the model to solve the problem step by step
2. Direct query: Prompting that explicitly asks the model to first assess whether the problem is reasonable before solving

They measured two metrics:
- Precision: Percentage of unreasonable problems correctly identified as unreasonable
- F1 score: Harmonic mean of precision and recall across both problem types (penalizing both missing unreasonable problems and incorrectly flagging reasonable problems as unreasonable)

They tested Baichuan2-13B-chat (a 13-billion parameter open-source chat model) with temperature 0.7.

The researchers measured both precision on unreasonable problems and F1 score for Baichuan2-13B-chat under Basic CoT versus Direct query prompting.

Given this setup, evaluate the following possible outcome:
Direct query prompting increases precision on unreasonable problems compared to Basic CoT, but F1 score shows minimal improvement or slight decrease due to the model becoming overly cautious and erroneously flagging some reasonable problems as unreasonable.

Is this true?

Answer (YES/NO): NO